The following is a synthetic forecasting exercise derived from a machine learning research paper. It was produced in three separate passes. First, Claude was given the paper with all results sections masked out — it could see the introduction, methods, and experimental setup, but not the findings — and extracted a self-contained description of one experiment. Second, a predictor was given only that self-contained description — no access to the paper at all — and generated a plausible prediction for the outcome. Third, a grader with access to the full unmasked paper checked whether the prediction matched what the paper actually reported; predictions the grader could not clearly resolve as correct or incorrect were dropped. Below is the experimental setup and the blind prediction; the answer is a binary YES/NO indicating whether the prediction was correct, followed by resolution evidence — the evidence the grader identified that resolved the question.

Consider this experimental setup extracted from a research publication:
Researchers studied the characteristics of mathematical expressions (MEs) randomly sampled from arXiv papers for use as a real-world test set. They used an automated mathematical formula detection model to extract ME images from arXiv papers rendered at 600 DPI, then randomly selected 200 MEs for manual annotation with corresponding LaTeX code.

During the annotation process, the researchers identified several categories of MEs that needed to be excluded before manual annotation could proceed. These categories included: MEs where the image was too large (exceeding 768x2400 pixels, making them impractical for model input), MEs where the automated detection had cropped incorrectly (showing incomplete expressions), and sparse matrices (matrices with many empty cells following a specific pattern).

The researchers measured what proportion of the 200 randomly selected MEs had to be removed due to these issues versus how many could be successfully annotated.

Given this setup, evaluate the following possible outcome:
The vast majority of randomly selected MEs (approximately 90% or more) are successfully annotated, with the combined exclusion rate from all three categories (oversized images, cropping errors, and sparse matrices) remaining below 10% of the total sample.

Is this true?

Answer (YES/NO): NO